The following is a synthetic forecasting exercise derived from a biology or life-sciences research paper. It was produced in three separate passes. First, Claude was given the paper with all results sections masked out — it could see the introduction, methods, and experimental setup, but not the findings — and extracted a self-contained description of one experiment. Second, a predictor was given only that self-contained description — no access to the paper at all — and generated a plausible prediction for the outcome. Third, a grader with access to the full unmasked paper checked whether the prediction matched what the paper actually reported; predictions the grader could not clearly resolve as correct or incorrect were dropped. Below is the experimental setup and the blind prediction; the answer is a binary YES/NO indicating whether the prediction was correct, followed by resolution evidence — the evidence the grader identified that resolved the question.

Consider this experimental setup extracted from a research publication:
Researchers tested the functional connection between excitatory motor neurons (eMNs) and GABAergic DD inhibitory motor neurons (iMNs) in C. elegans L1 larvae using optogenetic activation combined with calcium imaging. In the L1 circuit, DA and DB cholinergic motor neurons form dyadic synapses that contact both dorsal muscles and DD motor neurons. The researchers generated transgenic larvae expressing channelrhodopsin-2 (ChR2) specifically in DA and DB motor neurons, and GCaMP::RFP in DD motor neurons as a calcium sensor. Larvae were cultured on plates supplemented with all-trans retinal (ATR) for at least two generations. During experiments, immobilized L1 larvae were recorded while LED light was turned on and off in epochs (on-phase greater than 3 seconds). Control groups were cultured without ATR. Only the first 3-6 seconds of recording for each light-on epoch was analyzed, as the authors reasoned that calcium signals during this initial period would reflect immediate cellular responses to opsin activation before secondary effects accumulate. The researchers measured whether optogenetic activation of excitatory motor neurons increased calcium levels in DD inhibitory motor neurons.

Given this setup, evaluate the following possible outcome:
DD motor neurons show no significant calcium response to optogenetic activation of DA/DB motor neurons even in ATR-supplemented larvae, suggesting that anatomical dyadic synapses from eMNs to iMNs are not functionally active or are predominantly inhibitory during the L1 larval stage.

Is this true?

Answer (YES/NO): NO